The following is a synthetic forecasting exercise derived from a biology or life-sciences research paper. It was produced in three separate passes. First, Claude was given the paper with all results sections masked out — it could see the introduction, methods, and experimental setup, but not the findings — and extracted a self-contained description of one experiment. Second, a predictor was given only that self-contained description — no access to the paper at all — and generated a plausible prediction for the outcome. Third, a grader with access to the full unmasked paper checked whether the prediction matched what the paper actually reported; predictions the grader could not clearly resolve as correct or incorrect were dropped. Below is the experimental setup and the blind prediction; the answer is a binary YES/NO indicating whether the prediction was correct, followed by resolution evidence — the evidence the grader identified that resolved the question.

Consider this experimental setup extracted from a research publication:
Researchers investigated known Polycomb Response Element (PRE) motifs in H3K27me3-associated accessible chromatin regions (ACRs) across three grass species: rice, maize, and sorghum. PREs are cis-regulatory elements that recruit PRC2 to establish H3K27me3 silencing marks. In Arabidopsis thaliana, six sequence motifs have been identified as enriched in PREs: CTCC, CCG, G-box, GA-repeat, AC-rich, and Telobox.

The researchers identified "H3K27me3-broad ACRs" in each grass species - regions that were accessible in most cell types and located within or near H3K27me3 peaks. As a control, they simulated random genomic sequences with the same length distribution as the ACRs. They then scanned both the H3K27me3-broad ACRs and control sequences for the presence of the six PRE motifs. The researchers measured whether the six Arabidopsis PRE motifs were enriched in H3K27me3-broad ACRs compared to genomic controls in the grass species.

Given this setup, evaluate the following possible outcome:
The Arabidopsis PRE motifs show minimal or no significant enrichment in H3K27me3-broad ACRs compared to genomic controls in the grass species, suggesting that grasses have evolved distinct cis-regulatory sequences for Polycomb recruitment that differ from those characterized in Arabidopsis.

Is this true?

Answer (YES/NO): NO